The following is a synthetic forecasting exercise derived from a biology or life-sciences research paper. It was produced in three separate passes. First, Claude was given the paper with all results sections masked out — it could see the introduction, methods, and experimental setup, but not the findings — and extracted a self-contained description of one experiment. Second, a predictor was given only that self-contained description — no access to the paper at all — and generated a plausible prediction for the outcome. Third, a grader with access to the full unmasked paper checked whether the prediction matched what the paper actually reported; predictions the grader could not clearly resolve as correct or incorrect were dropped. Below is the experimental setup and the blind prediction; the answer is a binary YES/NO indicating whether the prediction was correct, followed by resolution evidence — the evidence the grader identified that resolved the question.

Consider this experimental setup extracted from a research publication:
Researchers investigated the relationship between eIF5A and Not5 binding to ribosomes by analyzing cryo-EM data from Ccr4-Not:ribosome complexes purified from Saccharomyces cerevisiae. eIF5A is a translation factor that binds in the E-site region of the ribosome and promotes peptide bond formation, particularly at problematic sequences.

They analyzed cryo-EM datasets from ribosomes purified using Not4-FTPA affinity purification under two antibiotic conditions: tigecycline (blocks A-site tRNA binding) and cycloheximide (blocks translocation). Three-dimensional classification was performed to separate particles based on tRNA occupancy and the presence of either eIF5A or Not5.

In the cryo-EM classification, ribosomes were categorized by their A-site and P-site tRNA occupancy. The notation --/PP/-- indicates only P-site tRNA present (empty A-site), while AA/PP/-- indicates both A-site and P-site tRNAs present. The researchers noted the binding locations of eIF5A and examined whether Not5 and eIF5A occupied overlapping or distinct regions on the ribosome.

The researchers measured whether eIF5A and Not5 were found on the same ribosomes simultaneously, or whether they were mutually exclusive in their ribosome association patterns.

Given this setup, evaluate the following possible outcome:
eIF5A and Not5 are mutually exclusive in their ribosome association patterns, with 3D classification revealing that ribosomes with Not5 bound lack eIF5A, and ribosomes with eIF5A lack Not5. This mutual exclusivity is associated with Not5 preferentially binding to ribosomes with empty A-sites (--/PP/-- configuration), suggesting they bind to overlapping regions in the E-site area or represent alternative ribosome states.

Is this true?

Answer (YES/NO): YES